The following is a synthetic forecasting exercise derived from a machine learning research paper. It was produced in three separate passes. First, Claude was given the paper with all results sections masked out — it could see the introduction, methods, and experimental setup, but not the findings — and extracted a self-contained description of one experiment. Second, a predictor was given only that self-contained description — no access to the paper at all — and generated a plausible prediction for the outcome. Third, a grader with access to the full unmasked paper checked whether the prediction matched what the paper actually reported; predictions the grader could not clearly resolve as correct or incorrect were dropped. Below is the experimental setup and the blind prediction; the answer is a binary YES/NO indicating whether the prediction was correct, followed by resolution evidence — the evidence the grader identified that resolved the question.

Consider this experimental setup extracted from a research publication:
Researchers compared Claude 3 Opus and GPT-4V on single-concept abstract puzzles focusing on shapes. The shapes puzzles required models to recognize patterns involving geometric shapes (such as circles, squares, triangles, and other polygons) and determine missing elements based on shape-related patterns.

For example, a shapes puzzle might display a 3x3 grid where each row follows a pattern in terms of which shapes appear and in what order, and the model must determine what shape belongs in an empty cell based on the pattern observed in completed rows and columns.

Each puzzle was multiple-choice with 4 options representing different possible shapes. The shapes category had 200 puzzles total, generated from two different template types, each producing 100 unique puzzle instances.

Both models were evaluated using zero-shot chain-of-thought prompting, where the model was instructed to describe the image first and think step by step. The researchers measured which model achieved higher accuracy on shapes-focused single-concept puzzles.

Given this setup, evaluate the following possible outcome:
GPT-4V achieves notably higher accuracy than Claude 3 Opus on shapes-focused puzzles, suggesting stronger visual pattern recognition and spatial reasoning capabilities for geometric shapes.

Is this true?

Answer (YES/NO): NO